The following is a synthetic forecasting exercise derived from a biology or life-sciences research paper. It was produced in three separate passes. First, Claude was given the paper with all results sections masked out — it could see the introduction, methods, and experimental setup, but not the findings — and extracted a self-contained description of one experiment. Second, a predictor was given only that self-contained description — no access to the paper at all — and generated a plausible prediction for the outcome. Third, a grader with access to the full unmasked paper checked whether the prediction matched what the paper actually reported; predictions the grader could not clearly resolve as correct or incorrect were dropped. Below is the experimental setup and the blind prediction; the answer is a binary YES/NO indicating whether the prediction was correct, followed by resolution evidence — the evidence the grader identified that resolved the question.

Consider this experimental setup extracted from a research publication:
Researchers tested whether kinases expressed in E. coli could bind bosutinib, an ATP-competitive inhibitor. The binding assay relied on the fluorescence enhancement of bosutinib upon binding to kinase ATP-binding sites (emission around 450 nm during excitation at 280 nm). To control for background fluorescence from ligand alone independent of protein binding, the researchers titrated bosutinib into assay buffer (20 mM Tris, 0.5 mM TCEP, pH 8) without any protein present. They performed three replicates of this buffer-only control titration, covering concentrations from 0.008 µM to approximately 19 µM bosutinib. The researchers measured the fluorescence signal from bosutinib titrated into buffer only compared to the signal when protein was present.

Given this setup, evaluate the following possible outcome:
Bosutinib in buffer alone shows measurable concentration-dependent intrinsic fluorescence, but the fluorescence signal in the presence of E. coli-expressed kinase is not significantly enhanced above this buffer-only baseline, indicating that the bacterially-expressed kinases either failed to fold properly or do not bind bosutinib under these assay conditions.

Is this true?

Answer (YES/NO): NO